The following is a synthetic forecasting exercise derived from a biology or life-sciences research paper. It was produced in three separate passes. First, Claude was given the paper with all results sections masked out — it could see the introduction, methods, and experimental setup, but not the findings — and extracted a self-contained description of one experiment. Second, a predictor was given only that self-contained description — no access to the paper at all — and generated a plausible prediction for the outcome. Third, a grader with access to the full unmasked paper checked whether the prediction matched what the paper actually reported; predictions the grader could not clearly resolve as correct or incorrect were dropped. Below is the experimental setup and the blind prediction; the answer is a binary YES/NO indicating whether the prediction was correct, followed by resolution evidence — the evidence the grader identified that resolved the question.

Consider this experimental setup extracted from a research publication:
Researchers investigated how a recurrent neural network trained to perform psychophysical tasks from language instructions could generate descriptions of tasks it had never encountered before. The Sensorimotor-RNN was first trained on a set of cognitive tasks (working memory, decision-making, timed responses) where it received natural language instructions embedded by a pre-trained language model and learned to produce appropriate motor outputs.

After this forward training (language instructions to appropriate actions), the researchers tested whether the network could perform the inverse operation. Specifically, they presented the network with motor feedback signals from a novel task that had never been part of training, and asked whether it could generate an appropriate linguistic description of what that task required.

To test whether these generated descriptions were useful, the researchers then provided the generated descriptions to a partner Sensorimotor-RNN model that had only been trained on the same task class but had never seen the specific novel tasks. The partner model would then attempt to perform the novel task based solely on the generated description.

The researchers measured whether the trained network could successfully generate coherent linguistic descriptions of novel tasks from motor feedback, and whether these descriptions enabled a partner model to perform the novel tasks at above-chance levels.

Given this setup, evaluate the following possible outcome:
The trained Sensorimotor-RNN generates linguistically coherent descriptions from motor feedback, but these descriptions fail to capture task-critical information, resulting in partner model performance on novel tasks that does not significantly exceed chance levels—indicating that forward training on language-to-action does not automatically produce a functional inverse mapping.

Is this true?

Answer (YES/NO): NO